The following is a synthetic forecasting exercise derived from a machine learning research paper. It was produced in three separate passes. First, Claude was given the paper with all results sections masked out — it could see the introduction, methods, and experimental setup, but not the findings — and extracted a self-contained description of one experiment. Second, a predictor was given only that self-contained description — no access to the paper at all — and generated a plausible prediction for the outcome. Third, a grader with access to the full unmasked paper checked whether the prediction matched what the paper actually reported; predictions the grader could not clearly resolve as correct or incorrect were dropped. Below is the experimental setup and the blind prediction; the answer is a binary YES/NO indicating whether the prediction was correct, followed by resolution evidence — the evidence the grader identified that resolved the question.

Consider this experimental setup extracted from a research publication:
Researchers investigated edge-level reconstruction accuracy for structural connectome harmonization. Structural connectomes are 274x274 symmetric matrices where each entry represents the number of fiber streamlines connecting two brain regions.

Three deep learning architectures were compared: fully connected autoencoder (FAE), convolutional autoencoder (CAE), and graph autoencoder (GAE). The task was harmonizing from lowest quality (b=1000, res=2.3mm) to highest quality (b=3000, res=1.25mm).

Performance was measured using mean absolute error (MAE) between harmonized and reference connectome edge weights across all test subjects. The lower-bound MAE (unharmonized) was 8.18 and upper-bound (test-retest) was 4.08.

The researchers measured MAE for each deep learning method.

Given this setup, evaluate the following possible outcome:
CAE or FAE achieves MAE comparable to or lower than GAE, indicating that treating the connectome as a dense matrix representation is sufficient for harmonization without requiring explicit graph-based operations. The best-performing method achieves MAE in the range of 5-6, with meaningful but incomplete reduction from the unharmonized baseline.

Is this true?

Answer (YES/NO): YES